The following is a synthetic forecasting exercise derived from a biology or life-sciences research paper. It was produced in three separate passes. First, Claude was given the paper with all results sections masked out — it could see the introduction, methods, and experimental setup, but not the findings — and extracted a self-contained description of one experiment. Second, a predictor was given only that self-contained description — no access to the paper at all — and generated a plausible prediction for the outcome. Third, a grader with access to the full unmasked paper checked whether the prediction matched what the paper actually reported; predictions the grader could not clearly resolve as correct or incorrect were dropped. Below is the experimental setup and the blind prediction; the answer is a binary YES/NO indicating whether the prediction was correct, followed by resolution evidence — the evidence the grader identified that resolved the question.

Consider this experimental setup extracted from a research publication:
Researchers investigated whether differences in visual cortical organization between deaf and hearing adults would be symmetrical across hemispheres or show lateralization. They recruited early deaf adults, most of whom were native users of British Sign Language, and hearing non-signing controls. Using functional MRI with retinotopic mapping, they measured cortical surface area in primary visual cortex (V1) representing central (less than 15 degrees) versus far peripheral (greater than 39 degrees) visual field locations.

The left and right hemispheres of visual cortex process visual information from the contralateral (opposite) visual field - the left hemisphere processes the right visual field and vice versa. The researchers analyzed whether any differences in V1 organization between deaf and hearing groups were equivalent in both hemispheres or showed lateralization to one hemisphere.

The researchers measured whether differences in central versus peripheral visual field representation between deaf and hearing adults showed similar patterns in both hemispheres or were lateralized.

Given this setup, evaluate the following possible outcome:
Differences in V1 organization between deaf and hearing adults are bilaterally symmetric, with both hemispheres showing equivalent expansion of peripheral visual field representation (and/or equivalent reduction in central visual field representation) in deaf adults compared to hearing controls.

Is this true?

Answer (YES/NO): NO